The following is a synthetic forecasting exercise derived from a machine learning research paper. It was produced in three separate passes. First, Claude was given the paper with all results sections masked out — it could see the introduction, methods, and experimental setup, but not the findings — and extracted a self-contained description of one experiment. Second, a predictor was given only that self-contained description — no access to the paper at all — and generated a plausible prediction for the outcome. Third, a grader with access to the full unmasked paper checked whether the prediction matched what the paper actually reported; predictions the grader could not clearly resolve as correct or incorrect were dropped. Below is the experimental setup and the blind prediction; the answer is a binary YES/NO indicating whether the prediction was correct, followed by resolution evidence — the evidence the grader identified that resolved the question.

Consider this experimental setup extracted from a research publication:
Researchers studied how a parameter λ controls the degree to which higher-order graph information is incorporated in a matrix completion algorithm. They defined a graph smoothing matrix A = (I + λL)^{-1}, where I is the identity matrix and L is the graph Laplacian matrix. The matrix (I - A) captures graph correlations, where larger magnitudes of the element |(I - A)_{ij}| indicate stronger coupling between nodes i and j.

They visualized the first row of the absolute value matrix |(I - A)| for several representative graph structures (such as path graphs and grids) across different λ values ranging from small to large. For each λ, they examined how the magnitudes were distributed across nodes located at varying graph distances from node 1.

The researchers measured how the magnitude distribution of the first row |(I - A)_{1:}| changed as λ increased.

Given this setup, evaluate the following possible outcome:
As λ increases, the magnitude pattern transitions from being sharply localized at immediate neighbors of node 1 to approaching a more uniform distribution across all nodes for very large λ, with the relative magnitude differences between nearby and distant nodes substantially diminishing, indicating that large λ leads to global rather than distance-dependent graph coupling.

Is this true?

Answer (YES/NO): NO